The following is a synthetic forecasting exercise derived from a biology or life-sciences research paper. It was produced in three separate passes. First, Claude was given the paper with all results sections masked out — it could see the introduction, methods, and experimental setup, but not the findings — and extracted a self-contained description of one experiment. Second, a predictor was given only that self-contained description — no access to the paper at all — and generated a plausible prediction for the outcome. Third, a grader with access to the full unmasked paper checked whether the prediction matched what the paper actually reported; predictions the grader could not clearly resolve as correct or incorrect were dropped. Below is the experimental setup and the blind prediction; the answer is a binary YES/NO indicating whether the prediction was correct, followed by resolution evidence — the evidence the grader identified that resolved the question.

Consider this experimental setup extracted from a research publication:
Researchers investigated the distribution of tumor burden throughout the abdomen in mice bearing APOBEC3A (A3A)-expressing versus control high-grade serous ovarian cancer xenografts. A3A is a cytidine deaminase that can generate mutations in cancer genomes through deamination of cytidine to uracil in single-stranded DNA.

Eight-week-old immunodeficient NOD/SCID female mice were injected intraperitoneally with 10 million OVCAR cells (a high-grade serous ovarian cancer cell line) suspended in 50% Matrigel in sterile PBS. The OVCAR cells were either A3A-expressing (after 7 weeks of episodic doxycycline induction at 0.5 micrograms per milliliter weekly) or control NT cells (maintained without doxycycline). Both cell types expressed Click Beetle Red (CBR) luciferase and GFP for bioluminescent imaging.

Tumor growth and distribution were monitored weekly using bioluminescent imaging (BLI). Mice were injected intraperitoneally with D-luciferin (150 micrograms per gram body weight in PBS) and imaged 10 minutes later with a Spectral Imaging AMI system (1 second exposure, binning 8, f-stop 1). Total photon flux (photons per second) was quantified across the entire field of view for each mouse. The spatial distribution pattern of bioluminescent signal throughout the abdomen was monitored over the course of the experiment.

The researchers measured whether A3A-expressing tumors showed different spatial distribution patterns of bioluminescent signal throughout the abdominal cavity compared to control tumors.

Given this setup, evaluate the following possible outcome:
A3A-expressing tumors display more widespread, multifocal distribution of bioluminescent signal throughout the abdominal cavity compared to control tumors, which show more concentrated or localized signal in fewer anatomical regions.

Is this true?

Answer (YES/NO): NO